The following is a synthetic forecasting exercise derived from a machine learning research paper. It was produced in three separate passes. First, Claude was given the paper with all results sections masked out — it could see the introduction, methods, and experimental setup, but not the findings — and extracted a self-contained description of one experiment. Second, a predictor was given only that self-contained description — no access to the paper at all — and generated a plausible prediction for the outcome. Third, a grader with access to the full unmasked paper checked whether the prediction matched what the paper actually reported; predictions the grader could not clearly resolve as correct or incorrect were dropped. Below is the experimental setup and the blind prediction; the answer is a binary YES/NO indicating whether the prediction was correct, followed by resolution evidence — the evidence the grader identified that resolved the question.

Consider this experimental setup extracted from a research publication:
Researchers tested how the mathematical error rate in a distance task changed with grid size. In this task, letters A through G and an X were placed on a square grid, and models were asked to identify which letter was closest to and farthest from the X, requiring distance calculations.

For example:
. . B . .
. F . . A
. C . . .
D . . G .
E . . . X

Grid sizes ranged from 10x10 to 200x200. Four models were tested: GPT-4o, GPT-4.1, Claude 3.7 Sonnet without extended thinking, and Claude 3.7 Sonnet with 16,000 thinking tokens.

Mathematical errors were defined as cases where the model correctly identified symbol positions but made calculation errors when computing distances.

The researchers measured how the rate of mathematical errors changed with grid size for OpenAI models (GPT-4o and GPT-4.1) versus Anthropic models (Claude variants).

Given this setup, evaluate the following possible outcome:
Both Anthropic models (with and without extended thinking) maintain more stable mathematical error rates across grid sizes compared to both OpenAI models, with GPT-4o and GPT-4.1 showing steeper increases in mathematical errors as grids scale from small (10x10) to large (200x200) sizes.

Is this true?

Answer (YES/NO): NO